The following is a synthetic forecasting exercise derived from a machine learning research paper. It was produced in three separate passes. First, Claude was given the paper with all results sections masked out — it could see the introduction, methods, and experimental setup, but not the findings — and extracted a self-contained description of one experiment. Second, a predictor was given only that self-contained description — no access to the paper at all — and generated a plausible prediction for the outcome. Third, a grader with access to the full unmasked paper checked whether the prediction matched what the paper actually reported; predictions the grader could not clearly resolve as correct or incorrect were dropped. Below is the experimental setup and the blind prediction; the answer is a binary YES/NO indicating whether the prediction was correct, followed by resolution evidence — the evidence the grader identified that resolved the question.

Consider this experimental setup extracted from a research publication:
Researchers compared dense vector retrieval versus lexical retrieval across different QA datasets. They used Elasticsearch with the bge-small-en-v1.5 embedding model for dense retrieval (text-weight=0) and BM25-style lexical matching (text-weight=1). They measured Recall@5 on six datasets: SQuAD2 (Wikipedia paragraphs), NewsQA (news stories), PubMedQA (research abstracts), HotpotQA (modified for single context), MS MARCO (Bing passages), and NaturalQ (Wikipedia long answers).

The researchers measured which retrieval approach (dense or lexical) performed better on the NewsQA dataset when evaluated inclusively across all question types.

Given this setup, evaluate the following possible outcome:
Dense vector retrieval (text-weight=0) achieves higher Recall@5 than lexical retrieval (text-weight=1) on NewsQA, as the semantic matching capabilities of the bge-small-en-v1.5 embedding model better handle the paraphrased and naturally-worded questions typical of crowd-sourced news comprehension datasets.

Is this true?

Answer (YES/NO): NO